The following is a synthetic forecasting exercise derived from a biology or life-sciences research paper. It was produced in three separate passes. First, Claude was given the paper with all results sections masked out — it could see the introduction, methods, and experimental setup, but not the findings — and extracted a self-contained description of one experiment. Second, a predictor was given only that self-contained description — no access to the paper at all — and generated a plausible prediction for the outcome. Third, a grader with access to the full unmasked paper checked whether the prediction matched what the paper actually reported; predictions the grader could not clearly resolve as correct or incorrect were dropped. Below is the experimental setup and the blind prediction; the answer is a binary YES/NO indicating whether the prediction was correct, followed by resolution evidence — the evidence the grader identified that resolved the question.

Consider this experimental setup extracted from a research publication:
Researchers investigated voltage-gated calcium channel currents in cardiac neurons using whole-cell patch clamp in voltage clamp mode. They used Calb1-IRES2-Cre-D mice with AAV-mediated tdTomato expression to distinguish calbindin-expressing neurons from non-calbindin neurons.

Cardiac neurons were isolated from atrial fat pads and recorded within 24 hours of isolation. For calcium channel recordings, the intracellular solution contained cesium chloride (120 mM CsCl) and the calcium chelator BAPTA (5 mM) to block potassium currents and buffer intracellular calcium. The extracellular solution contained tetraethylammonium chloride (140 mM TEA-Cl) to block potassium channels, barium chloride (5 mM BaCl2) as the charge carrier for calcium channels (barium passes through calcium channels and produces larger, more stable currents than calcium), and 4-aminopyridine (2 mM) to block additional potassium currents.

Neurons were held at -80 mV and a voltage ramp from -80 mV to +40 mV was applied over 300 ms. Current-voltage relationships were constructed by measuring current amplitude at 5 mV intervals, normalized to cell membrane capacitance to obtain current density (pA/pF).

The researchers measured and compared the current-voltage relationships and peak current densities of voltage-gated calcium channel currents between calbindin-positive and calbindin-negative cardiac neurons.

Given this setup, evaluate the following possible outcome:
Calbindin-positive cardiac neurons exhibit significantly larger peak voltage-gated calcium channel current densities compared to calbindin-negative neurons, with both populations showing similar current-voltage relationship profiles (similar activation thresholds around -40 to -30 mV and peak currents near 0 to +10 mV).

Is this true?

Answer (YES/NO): NO